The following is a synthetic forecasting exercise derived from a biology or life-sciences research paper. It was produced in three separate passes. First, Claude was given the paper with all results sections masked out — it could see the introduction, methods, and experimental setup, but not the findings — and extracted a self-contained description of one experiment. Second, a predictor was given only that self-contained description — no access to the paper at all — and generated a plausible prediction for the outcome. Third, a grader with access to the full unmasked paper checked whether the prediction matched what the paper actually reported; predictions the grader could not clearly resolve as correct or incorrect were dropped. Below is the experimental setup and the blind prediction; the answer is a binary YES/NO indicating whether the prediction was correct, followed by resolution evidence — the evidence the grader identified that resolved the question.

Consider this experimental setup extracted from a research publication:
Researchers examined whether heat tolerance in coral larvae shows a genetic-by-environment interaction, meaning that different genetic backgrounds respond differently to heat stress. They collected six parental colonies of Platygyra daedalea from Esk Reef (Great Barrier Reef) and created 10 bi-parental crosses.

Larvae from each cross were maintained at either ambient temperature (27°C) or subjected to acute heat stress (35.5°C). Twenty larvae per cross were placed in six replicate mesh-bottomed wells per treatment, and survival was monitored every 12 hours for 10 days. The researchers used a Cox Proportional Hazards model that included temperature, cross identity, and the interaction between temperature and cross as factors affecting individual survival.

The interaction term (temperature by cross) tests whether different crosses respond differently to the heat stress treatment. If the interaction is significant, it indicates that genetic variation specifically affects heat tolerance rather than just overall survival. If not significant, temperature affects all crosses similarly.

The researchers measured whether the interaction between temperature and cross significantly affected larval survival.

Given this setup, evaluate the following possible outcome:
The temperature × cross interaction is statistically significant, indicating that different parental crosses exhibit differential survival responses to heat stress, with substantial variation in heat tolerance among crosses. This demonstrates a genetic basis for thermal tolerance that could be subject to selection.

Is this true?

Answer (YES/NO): YES